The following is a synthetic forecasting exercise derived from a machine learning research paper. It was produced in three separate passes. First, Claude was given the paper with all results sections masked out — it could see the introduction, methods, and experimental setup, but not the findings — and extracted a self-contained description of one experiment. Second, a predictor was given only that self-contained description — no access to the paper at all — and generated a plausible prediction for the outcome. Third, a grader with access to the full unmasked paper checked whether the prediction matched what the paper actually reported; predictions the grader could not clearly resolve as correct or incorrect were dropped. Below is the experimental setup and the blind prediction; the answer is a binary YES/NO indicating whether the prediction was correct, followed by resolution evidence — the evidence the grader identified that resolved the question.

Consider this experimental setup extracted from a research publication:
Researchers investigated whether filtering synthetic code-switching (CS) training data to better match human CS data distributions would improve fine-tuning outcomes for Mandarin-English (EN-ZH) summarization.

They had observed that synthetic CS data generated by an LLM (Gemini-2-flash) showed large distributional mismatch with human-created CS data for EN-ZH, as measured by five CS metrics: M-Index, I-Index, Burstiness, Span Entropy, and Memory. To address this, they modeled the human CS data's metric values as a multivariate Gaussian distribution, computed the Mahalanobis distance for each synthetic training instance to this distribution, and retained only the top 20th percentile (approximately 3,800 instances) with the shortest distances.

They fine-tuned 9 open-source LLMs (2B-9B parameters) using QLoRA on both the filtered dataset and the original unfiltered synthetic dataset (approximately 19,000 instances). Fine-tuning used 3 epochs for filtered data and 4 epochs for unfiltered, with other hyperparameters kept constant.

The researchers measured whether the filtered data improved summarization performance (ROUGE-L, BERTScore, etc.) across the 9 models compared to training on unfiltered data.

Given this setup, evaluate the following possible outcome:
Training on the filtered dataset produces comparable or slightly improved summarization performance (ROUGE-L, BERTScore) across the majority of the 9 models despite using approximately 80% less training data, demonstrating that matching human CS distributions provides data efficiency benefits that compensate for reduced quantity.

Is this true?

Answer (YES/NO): NO